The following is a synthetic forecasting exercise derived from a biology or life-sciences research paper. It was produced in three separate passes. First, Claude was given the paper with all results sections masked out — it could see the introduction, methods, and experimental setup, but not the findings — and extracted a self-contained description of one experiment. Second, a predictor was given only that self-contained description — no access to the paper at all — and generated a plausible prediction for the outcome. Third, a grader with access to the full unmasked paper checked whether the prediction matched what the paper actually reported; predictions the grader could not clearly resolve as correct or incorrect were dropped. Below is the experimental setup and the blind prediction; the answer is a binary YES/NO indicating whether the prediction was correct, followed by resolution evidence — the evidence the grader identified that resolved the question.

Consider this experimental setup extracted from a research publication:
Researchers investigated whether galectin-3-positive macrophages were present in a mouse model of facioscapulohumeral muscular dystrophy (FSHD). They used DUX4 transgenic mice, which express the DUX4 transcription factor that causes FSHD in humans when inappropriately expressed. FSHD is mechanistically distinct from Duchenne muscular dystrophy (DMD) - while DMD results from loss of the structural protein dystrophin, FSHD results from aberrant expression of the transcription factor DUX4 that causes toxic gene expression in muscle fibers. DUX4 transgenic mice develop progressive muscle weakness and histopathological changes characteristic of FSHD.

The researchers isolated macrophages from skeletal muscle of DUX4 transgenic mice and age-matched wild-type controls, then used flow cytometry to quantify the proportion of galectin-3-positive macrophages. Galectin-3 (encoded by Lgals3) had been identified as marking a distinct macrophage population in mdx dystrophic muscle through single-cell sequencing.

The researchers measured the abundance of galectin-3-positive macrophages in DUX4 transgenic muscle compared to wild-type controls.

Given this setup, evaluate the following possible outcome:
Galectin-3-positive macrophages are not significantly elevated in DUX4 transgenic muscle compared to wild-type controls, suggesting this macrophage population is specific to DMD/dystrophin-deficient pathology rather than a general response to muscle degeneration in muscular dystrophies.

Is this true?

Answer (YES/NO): NO